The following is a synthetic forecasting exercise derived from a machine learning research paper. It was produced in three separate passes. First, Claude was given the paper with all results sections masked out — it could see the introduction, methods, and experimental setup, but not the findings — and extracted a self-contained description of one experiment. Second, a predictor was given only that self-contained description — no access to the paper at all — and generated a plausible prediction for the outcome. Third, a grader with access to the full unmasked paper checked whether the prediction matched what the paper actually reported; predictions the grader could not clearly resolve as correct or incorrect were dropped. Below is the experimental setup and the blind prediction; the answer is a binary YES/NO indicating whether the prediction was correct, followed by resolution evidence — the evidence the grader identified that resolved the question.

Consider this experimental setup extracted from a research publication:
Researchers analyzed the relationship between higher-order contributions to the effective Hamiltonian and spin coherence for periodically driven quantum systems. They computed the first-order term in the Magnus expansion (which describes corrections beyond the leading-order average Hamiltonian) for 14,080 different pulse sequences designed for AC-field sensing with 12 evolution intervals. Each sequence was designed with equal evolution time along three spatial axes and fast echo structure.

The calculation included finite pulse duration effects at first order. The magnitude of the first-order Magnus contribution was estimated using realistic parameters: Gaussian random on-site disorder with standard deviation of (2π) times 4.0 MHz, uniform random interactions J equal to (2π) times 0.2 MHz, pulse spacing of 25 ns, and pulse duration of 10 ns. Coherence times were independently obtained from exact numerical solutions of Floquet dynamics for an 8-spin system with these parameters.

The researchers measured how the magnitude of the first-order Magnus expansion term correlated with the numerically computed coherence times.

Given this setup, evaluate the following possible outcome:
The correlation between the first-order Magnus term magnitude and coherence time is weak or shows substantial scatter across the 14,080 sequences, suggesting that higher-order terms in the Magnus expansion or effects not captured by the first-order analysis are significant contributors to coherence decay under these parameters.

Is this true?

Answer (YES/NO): NO